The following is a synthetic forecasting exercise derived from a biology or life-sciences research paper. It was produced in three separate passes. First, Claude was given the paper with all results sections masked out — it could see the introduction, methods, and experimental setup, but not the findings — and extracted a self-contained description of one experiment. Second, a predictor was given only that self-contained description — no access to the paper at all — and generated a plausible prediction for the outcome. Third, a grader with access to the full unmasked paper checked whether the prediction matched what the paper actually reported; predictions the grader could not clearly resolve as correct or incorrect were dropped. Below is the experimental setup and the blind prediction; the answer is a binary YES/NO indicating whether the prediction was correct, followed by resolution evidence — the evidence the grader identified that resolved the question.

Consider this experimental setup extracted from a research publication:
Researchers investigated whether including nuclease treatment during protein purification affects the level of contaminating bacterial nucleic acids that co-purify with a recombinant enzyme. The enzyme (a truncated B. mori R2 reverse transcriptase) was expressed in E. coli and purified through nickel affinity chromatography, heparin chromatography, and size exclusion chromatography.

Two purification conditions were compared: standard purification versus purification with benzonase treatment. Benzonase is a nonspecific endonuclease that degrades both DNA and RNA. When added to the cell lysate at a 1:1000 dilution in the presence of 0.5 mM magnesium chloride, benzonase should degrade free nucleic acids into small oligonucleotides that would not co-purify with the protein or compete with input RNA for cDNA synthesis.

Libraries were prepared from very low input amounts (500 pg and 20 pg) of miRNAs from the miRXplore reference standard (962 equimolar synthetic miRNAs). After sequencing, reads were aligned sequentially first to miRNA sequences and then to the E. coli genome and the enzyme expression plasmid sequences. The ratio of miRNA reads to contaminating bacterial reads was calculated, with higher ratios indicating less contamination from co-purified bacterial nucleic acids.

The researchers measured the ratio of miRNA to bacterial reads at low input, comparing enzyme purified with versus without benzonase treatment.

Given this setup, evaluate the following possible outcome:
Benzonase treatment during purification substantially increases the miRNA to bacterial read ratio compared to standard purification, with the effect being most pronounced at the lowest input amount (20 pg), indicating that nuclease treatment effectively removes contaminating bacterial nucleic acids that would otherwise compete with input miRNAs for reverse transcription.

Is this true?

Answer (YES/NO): NO